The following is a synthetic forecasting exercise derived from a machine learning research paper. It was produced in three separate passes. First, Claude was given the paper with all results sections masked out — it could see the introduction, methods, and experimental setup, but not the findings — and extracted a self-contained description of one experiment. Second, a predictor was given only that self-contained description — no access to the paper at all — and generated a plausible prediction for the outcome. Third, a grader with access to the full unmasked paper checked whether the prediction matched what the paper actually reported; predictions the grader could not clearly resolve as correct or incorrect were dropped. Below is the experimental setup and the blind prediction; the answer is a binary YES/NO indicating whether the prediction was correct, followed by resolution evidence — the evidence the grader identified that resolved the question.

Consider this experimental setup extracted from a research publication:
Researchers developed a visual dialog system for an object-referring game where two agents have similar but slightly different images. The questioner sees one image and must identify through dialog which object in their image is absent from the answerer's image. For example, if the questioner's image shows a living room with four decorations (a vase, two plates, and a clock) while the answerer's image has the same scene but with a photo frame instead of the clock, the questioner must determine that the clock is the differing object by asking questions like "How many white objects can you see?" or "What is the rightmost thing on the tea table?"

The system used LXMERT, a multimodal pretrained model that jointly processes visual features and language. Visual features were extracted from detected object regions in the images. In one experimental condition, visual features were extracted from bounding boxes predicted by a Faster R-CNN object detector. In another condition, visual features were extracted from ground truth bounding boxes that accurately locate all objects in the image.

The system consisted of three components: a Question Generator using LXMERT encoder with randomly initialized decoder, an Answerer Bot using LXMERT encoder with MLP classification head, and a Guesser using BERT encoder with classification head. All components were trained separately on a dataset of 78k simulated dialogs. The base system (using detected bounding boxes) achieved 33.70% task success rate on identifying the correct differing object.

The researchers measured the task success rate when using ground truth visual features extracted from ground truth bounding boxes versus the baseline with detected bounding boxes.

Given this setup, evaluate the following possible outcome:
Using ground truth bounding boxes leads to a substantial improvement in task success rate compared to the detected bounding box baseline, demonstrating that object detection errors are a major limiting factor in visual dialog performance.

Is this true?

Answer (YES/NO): NO